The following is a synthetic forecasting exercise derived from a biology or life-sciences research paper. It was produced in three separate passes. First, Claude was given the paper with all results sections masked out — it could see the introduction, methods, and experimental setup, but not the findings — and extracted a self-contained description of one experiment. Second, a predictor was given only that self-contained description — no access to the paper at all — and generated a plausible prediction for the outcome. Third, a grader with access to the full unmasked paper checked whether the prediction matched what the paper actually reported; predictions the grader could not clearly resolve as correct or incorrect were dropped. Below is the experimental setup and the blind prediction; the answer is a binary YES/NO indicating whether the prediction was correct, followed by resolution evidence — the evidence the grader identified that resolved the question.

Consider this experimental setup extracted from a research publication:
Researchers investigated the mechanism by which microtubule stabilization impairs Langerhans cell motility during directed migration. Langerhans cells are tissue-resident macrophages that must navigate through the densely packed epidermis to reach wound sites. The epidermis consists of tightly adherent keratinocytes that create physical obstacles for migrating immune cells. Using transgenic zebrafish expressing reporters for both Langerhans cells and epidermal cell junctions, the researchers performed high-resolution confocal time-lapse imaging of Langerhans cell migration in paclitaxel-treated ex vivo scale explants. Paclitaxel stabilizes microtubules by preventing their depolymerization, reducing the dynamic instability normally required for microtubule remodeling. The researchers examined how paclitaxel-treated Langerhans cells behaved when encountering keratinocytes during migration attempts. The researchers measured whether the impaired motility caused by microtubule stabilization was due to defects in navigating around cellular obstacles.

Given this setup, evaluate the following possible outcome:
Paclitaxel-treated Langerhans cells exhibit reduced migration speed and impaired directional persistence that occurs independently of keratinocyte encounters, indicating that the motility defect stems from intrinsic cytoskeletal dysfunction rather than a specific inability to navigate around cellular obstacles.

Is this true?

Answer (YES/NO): NO